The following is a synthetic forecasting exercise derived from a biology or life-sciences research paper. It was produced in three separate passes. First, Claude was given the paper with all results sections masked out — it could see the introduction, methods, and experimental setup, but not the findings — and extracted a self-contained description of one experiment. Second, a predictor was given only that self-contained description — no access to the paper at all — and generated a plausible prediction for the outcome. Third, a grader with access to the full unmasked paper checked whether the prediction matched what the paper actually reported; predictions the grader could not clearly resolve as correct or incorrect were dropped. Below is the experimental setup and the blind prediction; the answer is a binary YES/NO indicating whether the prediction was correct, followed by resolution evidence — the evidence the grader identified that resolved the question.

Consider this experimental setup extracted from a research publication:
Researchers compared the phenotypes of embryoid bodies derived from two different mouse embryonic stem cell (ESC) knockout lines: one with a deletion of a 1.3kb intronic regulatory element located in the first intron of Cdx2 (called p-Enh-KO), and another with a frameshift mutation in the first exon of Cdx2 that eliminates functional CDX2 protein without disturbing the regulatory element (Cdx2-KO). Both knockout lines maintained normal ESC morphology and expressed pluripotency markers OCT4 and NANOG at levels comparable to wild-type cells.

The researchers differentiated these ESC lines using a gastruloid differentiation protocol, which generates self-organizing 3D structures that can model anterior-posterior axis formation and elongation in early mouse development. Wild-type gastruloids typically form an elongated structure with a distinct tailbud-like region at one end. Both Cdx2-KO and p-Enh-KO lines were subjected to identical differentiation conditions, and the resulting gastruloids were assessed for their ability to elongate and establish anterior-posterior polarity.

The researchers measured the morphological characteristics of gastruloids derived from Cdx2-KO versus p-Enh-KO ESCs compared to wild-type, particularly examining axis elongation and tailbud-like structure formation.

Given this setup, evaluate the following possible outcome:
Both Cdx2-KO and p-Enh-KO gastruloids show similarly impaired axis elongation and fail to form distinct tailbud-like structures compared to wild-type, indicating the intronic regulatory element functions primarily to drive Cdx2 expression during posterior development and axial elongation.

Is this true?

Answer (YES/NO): NO